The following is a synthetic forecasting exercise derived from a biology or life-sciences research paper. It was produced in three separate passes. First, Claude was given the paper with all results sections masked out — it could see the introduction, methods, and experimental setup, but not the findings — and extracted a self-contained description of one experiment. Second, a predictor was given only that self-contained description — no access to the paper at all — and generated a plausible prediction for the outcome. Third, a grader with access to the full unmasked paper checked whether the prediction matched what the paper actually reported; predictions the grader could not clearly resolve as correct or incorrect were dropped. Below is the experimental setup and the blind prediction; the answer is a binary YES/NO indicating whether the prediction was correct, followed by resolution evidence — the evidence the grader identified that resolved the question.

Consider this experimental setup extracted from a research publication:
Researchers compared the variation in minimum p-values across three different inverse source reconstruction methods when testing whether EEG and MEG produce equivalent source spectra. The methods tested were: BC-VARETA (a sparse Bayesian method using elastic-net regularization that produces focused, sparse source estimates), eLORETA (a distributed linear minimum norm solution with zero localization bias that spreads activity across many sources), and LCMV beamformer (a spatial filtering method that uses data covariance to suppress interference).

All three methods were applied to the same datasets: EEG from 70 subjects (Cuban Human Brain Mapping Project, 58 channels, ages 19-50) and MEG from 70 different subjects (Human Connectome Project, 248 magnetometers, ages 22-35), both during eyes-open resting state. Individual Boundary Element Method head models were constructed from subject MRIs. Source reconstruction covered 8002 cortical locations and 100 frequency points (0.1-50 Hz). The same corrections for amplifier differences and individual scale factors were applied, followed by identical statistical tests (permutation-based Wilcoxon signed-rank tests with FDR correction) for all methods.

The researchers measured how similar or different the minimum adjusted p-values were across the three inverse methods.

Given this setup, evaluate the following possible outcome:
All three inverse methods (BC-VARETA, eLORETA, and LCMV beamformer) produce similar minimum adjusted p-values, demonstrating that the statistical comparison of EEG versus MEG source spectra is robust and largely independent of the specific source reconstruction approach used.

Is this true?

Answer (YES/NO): NO